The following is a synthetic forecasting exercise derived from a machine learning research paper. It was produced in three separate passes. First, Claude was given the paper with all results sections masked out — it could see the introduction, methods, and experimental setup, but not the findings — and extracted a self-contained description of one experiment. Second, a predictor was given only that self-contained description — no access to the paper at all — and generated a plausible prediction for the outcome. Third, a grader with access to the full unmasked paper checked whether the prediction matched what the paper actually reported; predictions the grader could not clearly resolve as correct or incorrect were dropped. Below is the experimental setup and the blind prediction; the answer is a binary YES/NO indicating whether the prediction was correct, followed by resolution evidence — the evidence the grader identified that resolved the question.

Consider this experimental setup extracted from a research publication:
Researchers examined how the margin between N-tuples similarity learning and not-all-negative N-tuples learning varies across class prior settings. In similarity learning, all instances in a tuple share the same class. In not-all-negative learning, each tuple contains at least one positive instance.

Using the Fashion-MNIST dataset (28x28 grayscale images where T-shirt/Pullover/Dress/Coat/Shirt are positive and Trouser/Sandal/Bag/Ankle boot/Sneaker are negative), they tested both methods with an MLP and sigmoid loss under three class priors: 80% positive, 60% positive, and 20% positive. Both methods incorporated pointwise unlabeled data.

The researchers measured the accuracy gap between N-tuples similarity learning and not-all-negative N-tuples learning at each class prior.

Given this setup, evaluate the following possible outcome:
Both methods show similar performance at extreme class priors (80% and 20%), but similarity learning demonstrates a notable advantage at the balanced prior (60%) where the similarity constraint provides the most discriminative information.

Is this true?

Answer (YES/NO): NO